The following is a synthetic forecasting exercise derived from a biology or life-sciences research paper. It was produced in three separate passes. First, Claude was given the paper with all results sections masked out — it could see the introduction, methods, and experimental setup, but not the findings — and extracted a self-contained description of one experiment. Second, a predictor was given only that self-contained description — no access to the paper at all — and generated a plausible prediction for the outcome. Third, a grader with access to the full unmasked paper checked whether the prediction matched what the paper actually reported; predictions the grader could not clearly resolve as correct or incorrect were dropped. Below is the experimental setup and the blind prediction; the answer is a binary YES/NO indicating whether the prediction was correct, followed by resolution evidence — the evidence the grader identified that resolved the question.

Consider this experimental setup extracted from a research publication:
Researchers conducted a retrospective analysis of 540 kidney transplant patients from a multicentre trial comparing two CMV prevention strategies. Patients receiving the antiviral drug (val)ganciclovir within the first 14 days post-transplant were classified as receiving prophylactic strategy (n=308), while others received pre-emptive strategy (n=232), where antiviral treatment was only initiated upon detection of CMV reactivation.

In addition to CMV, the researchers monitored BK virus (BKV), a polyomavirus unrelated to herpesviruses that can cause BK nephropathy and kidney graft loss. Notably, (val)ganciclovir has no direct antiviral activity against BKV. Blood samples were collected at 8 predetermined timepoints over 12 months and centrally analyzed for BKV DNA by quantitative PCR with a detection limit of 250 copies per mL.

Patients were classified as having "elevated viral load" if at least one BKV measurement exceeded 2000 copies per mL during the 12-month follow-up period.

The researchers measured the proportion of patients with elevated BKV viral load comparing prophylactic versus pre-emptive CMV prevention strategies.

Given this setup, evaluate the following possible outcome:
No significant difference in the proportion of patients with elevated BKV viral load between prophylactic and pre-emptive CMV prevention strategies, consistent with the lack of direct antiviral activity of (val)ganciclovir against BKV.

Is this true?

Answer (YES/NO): NO